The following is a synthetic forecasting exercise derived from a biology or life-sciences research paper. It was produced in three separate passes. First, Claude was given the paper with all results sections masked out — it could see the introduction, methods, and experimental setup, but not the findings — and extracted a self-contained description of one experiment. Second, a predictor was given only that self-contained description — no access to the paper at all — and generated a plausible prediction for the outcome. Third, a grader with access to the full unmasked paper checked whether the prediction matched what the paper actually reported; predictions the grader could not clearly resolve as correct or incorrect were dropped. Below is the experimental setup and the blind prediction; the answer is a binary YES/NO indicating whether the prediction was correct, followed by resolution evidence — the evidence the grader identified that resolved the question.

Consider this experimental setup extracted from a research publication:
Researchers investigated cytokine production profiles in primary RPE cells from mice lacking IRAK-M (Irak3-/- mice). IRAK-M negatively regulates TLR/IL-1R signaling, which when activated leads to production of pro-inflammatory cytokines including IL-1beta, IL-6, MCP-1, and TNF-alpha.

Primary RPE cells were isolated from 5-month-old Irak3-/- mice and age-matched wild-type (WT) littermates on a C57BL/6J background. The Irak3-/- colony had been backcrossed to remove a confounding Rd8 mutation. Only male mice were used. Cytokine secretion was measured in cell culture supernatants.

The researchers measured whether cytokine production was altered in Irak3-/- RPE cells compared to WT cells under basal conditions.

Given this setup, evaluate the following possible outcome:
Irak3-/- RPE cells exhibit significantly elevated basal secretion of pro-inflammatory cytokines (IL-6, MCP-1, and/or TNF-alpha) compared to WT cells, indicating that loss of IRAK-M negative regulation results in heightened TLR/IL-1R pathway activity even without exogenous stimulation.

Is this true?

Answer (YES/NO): NO